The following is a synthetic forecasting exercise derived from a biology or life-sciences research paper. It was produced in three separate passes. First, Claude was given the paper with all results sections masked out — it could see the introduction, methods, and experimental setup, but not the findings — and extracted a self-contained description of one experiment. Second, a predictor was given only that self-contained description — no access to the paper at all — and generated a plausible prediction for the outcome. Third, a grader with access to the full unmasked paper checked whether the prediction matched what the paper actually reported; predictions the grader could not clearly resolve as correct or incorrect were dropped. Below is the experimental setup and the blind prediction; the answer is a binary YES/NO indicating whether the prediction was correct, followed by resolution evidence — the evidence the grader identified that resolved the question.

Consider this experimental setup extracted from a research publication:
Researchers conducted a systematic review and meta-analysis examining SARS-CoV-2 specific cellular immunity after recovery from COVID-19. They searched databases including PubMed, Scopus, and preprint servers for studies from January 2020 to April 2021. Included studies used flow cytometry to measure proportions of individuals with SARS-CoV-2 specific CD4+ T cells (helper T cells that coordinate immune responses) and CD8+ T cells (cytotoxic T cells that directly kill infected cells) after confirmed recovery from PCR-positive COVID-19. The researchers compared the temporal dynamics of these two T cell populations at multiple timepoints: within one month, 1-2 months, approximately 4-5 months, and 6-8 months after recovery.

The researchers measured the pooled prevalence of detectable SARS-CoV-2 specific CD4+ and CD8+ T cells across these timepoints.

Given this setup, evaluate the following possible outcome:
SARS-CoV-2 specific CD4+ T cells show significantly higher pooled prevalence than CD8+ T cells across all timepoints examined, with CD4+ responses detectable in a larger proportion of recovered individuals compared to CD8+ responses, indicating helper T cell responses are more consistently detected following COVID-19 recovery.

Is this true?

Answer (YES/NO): YES